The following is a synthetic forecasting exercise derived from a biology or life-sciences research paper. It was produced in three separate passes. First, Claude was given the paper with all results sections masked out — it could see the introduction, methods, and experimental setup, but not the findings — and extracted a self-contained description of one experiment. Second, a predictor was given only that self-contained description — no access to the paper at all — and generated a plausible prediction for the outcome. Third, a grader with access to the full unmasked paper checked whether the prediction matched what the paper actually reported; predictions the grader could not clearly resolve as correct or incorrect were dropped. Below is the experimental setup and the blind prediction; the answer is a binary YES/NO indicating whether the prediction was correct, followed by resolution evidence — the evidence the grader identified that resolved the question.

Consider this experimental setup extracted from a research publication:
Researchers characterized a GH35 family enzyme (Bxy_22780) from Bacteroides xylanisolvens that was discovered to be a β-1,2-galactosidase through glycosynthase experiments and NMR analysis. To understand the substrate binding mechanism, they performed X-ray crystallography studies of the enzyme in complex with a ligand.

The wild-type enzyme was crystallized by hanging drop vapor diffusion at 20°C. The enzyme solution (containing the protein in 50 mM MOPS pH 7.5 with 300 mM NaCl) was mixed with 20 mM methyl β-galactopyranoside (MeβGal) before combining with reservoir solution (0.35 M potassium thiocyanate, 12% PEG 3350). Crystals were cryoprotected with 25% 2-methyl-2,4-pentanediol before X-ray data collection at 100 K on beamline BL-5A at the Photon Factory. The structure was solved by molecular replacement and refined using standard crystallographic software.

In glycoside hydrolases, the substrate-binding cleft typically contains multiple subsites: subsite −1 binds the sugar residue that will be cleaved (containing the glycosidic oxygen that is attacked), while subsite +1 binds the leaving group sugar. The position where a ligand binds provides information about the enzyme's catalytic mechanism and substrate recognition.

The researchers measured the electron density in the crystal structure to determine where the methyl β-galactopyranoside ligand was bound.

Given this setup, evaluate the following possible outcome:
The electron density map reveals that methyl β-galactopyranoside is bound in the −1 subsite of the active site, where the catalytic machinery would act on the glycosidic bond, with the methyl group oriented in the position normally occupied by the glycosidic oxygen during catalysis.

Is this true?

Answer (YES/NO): NO